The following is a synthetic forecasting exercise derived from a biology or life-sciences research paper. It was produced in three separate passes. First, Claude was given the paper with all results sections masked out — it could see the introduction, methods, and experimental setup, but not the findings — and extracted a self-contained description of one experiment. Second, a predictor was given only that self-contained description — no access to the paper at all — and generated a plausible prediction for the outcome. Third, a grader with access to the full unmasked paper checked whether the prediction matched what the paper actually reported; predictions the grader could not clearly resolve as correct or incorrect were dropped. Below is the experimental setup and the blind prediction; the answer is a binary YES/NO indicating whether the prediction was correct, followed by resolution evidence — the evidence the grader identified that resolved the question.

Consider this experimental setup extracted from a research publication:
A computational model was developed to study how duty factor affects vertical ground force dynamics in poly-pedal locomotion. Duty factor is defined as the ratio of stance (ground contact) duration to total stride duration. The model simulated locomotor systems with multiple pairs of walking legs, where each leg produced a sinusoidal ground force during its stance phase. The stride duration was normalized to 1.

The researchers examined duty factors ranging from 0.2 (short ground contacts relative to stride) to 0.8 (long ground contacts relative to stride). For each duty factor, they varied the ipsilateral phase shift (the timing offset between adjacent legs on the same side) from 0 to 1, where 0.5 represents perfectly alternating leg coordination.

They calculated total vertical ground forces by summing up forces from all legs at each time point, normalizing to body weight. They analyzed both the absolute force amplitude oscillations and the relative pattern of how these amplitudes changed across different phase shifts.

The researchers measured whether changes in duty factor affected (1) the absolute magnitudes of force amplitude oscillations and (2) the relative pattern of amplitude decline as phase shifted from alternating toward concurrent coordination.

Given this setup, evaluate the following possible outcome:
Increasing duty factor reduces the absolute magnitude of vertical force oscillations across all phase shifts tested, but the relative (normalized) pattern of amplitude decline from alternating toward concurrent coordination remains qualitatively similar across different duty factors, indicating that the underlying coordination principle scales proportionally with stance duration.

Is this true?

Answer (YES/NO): YES